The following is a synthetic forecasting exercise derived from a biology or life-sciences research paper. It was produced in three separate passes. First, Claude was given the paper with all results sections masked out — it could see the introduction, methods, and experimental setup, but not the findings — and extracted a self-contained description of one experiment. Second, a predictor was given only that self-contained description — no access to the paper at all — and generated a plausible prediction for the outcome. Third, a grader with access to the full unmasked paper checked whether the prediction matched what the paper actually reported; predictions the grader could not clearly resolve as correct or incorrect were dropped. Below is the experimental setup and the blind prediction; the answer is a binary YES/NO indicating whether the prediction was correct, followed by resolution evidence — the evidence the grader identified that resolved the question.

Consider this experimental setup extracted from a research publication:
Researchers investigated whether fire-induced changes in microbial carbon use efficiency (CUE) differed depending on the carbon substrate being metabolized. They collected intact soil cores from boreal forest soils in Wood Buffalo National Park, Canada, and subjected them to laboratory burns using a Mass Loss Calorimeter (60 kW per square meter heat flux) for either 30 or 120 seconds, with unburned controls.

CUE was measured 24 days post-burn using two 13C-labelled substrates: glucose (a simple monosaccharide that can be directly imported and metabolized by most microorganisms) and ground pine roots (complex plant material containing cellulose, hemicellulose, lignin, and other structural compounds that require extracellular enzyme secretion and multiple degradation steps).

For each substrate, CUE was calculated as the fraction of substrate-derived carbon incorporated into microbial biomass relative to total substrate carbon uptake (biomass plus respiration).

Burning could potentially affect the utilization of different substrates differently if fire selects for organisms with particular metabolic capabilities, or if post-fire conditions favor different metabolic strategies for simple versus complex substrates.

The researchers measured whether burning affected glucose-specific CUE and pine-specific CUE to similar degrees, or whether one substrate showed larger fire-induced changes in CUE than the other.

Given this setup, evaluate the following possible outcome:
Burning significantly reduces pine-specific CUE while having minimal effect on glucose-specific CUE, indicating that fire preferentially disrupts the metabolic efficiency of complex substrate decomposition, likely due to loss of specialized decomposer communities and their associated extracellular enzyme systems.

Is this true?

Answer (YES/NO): NO